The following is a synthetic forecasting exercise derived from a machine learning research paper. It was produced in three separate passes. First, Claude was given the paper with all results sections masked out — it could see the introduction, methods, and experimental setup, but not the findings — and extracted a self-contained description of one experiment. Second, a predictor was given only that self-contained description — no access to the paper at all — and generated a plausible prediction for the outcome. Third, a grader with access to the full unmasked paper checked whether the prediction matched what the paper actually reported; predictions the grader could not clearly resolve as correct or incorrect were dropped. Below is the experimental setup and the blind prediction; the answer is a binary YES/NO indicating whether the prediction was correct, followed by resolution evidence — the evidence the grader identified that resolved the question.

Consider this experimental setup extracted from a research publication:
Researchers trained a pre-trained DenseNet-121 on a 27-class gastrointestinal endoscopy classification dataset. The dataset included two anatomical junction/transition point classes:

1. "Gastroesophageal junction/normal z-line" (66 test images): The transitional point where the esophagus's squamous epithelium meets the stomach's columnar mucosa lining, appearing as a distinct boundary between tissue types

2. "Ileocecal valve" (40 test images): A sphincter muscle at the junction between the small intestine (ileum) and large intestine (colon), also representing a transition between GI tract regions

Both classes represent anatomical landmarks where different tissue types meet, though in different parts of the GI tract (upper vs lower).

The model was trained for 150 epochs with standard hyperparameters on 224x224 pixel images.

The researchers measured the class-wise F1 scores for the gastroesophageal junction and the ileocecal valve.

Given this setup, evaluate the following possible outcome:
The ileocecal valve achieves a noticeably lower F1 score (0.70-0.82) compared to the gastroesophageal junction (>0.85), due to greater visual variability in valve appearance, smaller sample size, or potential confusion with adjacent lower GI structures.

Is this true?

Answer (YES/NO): NO